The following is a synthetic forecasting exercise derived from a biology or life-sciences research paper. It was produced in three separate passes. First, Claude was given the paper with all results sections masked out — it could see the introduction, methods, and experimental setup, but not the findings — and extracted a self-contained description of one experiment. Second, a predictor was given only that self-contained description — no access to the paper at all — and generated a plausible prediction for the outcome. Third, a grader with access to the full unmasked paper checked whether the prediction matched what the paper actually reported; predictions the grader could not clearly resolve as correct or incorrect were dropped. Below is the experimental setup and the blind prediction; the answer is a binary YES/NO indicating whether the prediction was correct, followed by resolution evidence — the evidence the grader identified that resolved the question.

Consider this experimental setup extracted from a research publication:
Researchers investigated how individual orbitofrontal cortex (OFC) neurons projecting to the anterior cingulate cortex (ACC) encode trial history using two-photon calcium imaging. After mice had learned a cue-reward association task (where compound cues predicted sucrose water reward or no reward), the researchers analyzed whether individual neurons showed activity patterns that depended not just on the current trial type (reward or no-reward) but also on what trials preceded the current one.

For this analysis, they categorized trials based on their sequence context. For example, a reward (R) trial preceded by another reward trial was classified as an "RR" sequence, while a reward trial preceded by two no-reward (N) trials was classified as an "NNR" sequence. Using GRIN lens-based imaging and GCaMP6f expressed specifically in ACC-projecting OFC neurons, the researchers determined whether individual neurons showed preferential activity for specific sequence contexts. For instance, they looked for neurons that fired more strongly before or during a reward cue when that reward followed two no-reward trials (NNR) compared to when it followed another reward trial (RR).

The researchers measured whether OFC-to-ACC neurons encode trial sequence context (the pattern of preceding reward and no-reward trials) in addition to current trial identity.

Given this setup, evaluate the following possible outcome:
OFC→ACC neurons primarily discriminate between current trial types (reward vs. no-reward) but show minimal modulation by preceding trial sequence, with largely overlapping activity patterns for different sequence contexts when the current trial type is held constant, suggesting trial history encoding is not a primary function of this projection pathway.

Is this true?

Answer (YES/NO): NO